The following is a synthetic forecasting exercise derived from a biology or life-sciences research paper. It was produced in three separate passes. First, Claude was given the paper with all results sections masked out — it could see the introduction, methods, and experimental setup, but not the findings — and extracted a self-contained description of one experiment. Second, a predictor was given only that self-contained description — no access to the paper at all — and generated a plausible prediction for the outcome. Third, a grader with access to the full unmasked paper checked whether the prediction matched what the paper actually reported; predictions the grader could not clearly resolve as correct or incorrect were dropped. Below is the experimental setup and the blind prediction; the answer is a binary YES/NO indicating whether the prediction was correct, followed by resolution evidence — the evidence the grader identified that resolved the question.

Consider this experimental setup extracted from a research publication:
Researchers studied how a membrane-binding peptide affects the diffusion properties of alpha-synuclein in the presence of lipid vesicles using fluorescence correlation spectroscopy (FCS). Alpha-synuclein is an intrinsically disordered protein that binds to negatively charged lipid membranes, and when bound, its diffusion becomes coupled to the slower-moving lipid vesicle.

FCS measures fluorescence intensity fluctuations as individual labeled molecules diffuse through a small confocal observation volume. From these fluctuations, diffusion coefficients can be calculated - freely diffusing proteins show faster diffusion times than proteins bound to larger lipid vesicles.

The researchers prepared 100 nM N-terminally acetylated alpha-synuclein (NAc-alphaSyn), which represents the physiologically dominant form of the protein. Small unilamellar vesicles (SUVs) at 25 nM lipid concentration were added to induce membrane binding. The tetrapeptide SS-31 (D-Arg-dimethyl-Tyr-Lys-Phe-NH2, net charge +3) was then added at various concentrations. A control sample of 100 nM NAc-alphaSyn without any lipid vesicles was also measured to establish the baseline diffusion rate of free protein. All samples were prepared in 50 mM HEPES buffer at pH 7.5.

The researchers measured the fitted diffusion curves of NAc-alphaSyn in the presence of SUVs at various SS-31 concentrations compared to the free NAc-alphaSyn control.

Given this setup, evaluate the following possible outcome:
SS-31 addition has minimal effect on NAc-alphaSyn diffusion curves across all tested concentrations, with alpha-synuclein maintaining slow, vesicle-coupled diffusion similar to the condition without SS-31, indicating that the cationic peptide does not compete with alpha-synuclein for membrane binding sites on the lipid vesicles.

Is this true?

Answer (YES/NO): NO